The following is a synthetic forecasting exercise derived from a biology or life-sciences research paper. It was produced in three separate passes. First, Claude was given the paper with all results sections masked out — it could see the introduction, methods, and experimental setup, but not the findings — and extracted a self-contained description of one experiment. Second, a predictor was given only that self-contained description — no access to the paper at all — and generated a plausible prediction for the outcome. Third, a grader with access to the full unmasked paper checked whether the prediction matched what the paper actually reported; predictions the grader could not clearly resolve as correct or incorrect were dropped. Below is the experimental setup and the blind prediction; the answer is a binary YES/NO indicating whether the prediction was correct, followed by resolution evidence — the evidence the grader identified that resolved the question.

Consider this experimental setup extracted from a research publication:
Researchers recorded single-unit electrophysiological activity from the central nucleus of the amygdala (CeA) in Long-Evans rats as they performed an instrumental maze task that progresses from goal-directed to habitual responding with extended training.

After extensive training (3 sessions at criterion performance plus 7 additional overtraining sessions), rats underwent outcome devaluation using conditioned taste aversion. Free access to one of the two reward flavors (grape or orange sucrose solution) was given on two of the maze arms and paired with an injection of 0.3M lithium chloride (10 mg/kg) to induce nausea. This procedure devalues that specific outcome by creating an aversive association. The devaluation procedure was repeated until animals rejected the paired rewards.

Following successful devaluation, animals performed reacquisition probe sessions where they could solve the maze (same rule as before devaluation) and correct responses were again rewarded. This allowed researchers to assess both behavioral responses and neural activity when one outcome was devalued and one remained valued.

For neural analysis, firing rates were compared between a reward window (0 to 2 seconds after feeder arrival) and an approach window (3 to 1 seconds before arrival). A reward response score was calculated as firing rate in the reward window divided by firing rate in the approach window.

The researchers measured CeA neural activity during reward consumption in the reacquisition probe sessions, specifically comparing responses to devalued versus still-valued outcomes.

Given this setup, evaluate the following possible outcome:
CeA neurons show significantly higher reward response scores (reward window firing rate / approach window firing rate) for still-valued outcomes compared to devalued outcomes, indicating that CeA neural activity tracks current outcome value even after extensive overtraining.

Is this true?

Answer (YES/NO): NO